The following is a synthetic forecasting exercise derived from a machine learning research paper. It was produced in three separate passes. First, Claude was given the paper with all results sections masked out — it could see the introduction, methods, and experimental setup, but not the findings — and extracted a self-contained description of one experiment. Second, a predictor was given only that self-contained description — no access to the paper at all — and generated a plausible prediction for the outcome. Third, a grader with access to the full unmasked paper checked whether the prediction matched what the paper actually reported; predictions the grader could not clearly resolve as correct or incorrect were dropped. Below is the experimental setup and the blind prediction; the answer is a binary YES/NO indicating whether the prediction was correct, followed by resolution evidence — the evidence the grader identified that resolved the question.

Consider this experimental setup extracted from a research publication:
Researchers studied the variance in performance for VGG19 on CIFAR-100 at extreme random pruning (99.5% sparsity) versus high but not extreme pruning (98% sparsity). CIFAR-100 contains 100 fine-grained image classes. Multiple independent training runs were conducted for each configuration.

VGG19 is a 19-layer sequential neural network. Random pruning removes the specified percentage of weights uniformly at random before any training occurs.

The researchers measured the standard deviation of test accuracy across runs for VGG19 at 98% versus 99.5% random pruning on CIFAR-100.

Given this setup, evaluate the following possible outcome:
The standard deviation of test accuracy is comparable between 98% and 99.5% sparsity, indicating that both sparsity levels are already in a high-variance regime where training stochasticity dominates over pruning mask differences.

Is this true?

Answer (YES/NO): NO